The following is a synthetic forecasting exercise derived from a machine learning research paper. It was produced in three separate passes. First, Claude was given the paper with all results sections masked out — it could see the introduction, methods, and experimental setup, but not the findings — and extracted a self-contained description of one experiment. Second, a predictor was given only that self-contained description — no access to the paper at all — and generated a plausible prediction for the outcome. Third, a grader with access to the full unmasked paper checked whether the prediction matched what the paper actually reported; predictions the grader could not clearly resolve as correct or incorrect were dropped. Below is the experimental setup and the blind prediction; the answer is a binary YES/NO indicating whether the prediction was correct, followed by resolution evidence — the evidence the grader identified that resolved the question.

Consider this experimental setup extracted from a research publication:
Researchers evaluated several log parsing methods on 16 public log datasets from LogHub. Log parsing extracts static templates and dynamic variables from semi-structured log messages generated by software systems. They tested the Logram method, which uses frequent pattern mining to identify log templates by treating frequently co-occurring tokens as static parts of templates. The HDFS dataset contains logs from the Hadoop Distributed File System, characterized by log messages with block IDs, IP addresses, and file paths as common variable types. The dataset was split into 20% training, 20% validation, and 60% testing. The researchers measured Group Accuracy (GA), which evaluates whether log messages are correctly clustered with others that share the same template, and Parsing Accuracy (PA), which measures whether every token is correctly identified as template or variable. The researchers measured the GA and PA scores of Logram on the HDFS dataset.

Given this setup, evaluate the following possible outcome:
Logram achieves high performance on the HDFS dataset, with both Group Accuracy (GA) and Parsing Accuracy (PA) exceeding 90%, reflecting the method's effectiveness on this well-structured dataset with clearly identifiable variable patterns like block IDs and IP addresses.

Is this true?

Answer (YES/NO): NO